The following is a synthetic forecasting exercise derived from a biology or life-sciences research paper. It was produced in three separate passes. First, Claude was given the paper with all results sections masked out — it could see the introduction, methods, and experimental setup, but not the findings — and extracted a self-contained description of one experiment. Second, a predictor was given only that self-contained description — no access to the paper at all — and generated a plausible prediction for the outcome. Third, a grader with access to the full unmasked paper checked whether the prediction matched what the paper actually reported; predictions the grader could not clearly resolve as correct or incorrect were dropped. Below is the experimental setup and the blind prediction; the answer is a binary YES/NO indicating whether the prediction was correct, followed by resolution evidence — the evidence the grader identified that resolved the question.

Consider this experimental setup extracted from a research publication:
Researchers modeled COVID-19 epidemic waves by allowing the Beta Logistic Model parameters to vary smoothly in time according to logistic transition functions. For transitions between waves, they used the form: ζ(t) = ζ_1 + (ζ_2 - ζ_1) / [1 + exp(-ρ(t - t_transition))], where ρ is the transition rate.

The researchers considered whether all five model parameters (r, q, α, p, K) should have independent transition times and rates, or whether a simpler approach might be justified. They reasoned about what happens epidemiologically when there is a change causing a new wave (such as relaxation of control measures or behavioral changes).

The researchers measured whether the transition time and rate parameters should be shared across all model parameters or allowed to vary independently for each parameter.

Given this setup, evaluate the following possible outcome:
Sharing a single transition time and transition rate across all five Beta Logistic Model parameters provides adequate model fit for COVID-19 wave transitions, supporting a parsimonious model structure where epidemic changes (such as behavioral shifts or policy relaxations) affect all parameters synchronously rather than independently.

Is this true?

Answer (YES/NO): YES